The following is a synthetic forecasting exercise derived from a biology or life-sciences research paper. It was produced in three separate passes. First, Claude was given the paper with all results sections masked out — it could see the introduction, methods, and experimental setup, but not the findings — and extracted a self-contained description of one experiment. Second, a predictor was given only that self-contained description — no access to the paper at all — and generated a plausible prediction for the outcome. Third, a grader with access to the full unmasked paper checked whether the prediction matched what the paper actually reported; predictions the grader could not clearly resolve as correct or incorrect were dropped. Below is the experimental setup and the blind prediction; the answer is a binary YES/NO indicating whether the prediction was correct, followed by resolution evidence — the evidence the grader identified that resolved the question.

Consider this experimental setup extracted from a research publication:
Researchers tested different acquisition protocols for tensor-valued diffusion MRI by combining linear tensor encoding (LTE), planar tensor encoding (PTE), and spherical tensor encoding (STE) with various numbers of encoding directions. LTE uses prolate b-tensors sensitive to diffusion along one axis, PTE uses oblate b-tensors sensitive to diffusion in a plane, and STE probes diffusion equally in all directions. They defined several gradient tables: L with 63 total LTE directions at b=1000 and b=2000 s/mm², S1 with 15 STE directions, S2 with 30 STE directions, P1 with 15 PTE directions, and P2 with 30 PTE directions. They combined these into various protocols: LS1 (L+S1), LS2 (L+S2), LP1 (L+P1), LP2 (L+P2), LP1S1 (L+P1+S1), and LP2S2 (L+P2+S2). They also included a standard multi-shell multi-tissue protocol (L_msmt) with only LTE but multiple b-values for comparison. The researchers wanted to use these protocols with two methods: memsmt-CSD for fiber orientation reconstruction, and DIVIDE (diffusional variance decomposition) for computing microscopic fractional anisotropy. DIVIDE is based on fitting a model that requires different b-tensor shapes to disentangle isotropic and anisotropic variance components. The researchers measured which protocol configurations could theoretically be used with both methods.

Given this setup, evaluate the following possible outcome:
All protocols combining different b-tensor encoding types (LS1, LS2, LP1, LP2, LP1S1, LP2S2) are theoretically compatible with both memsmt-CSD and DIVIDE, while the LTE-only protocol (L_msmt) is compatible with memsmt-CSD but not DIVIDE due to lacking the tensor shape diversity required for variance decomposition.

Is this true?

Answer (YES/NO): YES